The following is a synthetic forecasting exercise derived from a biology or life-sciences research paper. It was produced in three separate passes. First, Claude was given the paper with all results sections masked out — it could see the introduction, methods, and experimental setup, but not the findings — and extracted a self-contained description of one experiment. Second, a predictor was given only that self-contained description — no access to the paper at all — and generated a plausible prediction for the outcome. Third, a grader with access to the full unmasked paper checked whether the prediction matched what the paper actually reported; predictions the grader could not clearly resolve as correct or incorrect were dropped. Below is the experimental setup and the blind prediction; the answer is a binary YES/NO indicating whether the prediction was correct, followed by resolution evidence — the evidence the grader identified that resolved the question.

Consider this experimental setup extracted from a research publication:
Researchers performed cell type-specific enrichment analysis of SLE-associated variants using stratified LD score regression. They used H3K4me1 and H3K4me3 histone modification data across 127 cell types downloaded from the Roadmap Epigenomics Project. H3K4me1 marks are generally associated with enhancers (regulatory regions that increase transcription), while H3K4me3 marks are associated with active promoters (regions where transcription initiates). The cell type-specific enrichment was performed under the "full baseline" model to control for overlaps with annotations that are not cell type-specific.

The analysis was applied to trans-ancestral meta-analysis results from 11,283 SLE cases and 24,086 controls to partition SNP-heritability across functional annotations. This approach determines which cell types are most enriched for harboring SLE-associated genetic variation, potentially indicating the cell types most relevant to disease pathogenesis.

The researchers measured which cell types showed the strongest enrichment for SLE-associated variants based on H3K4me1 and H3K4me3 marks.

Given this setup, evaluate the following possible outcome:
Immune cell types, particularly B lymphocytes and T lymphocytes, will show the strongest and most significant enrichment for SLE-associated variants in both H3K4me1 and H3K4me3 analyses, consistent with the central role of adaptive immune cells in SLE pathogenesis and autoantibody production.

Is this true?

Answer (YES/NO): YES